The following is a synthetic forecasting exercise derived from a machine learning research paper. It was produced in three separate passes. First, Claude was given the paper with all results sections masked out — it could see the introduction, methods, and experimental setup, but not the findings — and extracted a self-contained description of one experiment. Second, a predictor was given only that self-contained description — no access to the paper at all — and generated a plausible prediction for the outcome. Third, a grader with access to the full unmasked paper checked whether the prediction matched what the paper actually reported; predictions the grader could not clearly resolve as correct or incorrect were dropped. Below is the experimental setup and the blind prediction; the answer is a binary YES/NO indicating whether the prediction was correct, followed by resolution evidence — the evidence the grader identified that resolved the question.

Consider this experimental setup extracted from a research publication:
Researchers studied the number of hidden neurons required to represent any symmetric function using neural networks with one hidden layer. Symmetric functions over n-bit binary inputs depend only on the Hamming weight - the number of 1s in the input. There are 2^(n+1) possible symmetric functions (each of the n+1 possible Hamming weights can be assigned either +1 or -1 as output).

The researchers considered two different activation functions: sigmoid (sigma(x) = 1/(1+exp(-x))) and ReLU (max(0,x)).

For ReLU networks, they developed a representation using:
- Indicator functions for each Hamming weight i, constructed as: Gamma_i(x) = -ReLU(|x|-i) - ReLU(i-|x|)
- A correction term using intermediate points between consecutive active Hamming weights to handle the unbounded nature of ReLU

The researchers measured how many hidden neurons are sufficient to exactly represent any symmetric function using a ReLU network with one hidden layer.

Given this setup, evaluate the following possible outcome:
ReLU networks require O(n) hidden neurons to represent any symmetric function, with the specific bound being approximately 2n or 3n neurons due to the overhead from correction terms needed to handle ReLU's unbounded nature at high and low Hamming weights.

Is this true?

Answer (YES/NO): NO